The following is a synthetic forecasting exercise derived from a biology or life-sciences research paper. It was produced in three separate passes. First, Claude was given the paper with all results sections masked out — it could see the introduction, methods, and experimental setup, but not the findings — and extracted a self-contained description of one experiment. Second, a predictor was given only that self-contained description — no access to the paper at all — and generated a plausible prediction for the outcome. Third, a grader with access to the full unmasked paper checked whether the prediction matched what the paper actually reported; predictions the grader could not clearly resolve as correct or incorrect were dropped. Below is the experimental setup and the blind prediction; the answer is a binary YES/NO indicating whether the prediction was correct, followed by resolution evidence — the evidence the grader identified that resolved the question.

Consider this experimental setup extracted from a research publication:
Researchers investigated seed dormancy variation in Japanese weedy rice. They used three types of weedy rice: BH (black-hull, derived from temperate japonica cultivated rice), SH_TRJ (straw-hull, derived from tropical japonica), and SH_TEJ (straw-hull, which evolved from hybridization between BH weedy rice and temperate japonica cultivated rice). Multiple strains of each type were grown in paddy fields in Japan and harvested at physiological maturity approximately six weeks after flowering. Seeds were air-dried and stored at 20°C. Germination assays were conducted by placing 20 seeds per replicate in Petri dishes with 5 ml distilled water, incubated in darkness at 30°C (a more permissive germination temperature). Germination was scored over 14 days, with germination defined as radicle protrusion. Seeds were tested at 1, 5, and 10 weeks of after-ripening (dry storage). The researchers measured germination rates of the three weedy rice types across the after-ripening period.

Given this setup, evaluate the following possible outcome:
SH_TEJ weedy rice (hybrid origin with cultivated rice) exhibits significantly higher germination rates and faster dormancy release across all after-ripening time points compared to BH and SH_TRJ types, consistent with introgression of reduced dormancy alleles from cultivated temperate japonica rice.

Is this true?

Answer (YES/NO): NO